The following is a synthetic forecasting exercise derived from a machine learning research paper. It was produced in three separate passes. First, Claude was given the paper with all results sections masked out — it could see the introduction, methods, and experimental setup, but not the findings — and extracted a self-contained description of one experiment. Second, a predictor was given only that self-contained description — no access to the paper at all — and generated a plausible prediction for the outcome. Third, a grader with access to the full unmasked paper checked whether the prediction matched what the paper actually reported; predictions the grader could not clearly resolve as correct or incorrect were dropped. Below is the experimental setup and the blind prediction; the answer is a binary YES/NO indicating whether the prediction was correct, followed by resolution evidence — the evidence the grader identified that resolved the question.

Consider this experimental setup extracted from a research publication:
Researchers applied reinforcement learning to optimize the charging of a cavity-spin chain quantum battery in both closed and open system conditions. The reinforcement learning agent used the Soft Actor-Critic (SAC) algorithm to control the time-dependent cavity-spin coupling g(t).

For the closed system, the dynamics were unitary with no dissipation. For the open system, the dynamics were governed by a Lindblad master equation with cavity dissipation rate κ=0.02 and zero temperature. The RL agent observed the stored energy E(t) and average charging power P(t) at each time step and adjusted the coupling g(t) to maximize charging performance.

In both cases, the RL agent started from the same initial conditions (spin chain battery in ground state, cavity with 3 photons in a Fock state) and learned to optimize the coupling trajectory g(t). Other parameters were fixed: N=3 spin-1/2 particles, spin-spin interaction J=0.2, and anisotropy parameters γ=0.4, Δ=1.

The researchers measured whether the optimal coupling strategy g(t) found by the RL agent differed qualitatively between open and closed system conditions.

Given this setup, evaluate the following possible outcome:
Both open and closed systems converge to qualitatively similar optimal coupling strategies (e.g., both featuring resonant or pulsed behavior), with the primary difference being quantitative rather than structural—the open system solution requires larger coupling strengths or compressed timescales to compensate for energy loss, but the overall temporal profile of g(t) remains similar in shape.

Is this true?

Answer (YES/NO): NO